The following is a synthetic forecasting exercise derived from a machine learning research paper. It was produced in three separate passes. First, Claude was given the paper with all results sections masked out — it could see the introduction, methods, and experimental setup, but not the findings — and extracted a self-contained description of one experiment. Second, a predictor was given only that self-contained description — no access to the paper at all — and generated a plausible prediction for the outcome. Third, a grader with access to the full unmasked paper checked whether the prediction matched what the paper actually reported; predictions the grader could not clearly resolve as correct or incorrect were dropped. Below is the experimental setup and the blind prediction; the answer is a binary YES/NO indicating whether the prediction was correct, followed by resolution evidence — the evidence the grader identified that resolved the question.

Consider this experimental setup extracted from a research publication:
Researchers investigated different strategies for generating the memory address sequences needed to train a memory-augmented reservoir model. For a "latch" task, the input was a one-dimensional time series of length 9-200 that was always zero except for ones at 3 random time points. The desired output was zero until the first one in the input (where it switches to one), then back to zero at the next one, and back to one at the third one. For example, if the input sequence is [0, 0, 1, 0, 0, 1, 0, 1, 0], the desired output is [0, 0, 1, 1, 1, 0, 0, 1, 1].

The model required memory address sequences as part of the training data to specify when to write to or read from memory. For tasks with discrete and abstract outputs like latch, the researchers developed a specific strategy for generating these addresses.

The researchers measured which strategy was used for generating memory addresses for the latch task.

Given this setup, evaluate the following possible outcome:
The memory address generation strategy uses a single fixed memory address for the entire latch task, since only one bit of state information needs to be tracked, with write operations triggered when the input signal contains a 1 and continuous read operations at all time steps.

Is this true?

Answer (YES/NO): NO